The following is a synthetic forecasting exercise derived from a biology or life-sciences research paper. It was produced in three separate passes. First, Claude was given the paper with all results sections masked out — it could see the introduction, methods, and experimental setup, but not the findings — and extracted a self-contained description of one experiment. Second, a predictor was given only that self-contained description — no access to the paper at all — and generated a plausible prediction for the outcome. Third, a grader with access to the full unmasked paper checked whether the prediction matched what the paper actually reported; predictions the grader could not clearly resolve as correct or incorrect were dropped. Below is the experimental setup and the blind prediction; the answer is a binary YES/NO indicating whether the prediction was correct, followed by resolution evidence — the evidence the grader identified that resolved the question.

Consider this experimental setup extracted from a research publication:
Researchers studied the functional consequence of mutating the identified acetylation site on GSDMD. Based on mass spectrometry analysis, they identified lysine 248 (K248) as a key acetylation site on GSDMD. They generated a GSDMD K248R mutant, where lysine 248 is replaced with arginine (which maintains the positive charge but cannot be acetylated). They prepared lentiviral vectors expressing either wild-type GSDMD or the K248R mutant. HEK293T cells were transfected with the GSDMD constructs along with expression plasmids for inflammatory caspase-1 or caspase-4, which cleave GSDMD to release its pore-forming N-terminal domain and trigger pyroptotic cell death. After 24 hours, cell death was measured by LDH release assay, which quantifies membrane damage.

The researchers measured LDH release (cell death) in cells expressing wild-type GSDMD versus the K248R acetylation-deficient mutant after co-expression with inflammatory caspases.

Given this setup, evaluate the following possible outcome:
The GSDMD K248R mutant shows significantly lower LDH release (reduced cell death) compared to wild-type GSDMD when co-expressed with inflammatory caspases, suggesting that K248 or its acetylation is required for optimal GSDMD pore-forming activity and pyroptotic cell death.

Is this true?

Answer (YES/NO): YES